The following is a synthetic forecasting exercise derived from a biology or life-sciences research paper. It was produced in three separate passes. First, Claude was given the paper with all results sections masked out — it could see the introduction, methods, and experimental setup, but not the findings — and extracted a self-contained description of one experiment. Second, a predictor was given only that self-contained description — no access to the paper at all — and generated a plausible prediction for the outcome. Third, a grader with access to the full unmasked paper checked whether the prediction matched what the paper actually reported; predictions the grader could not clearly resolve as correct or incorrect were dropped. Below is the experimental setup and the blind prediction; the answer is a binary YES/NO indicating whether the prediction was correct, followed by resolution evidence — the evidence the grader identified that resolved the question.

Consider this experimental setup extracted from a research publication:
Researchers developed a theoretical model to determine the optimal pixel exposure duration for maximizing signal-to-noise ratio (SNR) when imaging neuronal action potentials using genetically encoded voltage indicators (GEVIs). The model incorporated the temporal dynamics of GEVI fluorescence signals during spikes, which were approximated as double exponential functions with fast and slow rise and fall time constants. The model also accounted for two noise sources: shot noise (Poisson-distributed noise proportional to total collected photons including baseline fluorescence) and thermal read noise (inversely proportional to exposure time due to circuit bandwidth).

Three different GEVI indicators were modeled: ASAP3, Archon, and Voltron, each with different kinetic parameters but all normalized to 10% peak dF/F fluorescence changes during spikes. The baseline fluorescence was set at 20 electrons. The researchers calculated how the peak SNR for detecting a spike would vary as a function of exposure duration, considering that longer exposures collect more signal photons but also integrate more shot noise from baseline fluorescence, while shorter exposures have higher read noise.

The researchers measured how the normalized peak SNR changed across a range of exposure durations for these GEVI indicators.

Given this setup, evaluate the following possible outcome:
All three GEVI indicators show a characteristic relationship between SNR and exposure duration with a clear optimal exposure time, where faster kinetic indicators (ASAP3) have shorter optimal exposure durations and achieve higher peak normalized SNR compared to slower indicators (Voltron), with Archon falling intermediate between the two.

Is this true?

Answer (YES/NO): NO